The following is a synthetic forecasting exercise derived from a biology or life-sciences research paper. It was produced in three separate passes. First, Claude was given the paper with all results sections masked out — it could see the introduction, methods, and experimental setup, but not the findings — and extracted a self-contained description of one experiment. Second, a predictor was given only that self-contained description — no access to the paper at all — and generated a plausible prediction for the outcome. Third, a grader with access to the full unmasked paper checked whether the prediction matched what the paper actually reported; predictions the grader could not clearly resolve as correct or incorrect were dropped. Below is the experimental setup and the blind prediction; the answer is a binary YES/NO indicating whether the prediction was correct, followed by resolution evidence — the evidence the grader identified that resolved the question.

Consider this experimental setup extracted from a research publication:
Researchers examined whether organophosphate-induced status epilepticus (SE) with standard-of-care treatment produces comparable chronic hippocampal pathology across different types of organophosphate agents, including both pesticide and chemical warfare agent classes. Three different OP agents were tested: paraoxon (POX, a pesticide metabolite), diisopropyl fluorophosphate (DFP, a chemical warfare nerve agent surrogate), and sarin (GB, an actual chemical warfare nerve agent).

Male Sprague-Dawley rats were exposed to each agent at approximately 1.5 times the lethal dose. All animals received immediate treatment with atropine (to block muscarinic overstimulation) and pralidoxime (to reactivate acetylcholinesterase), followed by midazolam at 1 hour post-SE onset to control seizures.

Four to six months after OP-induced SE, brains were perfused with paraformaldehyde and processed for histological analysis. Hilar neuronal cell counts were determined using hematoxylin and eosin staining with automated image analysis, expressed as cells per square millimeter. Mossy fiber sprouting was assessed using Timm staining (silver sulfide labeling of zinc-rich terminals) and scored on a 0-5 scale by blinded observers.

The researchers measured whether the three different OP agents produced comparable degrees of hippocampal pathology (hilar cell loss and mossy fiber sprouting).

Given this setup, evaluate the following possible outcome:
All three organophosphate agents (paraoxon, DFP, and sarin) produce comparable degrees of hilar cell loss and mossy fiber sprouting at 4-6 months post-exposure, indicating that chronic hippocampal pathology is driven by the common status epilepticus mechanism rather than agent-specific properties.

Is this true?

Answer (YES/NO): NO